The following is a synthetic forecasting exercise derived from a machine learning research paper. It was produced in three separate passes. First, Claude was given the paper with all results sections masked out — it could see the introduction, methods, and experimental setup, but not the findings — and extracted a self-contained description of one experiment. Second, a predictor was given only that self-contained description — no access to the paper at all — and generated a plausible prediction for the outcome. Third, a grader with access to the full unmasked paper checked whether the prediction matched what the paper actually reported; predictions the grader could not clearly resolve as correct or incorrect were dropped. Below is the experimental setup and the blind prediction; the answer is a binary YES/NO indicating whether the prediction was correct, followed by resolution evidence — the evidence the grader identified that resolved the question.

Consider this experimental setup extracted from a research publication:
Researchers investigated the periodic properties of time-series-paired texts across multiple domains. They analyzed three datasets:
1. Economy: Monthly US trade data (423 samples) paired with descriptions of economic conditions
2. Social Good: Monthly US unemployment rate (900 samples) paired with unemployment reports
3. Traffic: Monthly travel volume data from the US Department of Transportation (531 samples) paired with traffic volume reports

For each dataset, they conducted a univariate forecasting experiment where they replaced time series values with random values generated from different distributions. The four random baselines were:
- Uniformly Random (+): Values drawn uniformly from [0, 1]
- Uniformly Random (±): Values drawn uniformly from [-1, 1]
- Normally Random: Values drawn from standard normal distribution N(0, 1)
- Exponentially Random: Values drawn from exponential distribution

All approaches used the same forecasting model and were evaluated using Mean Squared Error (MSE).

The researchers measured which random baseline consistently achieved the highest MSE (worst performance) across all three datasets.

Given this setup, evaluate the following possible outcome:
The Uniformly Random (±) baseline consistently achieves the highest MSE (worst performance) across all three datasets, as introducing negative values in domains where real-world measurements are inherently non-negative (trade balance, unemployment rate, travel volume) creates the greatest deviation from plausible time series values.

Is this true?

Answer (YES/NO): YES